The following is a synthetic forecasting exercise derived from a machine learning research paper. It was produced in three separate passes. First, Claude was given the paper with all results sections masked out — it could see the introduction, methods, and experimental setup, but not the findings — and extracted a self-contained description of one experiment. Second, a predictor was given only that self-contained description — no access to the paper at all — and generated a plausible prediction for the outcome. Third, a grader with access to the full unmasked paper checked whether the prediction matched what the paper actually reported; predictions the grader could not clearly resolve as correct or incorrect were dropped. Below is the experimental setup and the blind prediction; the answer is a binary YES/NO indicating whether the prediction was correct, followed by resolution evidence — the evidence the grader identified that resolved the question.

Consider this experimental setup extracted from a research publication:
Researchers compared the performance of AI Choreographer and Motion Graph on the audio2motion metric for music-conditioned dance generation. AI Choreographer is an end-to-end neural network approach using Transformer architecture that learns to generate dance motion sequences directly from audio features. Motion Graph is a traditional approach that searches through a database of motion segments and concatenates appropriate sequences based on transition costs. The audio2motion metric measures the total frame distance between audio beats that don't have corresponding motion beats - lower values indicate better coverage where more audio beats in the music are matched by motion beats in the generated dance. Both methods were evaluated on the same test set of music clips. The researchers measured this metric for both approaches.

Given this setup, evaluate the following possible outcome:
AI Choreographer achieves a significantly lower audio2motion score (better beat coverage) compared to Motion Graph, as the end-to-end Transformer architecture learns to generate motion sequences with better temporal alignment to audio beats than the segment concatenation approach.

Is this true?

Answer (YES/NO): YES